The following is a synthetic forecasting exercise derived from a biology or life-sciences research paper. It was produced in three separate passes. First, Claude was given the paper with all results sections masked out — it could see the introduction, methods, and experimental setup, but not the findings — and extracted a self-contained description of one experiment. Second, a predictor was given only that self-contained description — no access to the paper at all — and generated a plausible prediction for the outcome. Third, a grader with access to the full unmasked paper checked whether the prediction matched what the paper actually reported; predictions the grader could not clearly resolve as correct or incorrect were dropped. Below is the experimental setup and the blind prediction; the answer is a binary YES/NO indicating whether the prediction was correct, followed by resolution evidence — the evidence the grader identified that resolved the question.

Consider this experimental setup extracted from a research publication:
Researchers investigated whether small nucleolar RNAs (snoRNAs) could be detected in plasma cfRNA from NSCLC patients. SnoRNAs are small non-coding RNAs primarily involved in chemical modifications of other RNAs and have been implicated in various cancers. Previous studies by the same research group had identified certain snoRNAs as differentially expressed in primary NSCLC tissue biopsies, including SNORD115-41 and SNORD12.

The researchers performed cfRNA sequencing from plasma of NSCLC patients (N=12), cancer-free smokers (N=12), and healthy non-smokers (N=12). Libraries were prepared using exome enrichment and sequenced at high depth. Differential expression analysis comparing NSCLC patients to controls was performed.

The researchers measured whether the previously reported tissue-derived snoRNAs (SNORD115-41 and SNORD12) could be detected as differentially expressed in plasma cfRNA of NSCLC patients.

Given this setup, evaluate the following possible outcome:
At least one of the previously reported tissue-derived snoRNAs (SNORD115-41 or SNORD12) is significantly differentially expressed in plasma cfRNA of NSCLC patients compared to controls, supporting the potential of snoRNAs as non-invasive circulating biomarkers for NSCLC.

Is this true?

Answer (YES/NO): YES